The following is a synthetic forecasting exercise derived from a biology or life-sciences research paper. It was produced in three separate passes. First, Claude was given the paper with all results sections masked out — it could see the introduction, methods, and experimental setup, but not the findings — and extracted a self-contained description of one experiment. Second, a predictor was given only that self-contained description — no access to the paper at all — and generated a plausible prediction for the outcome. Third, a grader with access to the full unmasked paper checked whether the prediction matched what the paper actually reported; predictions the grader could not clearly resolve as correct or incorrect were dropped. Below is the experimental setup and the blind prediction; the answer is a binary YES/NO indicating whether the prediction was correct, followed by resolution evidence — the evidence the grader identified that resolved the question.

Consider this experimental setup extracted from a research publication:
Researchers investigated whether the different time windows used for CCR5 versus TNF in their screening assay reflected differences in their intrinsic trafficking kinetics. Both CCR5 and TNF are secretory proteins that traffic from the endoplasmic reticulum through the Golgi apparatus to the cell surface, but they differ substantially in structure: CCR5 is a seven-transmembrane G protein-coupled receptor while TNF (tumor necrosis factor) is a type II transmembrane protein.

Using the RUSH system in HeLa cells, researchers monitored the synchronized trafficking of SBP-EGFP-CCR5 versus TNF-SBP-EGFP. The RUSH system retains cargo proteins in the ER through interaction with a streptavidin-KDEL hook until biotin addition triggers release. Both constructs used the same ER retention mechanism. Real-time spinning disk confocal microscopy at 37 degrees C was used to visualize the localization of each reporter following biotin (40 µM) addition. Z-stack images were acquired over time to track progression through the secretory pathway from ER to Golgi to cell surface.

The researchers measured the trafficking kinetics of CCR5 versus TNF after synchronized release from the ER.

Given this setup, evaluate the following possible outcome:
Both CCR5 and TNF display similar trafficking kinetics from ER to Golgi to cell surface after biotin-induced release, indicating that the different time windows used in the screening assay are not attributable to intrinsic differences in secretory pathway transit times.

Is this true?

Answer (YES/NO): NO